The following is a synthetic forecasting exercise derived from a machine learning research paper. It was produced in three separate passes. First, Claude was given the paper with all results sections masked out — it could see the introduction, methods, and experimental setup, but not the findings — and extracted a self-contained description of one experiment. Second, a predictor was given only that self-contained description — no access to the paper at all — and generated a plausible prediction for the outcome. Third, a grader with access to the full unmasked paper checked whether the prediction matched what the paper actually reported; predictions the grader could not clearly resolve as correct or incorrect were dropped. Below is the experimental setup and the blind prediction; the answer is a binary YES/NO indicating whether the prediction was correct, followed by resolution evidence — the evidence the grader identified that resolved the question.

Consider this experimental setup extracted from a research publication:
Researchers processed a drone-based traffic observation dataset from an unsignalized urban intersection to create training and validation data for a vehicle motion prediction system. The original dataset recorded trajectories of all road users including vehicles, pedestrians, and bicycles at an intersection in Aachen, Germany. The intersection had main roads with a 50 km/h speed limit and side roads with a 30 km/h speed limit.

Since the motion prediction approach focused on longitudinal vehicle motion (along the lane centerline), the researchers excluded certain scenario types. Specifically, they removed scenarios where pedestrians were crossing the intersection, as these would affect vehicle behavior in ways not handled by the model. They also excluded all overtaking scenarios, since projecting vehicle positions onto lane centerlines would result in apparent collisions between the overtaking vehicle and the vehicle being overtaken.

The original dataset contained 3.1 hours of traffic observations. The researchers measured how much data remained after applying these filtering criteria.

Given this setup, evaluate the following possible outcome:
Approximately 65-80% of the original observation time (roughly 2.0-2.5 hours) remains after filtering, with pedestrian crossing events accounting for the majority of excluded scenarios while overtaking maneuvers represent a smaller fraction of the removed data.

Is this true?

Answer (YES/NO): NO